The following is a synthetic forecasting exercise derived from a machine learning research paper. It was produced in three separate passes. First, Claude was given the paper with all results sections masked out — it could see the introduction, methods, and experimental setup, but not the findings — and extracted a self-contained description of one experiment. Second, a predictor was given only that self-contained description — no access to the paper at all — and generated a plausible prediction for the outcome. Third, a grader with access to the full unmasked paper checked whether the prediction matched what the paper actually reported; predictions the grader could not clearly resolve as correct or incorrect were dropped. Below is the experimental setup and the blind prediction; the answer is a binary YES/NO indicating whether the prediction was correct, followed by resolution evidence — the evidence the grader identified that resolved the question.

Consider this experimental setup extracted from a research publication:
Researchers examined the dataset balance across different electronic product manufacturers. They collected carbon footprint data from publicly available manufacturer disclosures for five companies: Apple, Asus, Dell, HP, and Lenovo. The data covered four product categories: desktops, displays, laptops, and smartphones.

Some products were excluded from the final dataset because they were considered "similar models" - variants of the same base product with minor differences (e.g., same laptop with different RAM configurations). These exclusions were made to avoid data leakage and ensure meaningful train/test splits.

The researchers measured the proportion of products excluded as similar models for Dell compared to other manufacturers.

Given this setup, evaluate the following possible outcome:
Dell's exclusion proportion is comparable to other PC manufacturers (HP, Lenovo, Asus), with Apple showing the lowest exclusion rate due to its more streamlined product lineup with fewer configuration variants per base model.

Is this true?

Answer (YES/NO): NO